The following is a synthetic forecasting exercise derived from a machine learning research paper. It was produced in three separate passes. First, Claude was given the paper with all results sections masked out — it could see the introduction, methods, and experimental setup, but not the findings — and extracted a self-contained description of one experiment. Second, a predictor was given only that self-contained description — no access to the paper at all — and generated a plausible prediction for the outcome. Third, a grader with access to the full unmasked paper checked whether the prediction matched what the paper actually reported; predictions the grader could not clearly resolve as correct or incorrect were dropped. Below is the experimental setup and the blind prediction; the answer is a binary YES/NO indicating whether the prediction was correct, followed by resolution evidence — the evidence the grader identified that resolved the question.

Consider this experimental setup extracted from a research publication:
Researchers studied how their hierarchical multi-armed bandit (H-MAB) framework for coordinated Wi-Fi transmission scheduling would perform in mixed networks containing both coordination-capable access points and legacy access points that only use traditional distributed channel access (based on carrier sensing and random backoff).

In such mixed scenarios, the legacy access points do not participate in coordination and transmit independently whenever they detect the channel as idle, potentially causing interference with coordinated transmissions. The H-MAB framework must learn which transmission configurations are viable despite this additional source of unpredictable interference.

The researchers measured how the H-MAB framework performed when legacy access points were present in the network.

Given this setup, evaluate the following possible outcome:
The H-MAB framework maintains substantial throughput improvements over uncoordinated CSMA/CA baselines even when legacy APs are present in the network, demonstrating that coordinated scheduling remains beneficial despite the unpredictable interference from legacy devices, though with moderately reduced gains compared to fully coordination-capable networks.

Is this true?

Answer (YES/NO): YES